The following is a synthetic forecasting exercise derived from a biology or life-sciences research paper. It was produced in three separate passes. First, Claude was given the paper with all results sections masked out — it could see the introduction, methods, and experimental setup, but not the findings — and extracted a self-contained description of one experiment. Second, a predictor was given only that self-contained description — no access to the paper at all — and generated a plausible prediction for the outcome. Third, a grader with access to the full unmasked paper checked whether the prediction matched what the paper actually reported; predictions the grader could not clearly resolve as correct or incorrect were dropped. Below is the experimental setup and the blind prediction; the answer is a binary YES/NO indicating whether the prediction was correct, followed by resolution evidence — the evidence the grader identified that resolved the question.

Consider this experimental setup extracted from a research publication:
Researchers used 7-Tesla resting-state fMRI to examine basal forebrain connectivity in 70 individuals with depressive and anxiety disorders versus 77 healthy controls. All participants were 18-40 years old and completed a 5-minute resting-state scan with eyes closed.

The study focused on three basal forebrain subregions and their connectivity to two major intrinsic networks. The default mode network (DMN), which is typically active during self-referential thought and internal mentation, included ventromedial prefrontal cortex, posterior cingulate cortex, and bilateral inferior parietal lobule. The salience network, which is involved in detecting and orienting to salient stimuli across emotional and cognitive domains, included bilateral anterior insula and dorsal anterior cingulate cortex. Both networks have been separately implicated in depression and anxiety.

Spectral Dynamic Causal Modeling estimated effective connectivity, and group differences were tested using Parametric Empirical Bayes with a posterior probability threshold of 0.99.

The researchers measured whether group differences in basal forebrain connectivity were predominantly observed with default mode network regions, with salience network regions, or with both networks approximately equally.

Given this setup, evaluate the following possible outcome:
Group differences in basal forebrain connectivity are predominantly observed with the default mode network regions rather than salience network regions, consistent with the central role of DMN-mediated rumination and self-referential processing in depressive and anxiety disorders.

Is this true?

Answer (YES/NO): NO